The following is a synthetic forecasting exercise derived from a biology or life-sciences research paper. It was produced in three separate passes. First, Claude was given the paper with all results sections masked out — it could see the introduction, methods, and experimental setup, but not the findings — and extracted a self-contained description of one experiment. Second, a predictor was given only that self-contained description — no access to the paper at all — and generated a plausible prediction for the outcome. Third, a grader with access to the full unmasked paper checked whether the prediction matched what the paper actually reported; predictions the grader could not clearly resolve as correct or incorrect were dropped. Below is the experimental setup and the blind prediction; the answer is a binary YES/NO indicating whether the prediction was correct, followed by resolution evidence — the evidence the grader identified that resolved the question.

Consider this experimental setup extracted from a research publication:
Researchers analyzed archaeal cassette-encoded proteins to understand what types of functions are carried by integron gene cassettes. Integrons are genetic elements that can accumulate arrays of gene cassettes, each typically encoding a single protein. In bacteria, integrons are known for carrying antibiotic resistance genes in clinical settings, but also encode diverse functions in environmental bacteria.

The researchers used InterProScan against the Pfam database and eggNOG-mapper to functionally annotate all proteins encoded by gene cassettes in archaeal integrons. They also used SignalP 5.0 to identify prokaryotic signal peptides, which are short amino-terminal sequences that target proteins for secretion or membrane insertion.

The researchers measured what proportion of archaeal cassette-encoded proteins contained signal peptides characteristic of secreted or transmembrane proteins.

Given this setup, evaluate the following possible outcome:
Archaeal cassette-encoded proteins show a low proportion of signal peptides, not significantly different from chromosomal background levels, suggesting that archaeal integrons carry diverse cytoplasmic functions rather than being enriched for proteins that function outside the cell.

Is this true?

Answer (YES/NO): NO